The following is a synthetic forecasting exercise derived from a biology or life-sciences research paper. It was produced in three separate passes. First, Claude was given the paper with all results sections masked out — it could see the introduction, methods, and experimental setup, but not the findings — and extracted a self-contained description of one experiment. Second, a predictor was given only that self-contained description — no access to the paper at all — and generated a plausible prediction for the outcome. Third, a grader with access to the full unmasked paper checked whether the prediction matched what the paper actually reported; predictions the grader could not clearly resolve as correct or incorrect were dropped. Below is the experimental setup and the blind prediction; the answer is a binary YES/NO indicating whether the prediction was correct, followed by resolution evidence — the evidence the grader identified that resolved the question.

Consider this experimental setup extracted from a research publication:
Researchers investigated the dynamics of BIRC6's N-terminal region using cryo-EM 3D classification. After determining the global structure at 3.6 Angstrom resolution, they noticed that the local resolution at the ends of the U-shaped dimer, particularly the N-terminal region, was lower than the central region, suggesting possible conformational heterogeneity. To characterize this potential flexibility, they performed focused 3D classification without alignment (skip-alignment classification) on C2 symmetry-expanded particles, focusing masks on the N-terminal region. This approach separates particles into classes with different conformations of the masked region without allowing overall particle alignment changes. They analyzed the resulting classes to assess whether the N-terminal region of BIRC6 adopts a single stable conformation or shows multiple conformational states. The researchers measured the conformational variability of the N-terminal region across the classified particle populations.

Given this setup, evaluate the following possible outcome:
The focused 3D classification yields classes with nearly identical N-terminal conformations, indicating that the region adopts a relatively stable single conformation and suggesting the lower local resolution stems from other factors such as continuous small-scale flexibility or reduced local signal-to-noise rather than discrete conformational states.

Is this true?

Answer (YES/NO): NO